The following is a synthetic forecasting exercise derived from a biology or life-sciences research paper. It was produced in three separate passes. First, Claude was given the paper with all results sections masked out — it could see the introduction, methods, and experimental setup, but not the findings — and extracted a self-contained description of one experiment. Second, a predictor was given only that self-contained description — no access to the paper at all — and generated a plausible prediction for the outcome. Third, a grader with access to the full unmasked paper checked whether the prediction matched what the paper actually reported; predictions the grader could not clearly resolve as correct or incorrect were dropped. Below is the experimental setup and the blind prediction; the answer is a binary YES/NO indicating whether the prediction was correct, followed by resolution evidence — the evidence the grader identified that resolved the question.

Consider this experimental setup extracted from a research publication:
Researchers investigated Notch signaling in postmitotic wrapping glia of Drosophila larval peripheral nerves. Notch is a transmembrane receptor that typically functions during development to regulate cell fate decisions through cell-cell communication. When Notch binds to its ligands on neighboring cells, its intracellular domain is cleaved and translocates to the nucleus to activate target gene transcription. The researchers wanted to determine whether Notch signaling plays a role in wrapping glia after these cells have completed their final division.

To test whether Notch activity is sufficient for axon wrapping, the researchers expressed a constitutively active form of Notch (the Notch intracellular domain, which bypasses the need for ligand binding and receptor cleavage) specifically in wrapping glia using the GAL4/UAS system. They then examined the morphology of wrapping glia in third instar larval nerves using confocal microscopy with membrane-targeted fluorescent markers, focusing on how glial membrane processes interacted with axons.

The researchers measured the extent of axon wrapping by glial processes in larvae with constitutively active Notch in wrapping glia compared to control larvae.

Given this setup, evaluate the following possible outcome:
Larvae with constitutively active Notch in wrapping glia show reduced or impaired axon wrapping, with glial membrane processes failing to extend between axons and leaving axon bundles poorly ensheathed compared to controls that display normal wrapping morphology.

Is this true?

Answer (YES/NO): NO